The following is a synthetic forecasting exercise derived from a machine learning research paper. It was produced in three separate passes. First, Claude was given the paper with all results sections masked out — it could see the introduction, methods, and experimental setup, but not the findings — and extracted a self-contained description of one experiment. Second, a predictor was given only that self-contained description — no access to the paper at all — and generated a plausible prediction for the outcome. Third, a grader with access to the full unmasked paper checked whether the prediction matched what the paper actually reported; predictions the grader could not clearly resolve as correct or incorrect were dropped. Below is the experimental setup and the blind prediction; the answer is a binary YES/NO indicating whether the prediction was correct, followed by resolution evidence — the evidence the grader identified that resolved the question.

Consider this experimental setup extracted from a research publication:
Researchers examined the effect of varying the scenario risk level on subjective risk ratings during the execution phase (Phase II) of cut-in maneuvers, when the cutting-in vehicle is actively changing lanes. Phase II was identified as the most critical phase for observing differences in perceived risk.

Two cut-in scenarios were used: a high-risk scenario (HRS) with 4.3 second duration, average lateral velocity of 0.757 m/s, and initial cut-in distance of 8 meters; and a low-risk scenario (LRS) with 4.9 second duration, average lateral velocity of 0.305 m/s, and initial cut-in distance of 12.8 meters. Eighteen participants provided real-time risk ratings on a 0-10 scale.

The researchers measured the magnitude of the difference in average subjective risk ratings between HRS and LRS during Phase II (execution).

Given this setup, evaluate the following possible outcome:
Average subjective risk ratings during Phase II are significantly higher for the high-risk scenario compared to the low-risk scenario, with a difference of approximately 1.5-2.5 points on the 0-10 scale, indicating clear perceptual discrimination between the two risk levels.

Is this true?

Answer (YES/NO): NO